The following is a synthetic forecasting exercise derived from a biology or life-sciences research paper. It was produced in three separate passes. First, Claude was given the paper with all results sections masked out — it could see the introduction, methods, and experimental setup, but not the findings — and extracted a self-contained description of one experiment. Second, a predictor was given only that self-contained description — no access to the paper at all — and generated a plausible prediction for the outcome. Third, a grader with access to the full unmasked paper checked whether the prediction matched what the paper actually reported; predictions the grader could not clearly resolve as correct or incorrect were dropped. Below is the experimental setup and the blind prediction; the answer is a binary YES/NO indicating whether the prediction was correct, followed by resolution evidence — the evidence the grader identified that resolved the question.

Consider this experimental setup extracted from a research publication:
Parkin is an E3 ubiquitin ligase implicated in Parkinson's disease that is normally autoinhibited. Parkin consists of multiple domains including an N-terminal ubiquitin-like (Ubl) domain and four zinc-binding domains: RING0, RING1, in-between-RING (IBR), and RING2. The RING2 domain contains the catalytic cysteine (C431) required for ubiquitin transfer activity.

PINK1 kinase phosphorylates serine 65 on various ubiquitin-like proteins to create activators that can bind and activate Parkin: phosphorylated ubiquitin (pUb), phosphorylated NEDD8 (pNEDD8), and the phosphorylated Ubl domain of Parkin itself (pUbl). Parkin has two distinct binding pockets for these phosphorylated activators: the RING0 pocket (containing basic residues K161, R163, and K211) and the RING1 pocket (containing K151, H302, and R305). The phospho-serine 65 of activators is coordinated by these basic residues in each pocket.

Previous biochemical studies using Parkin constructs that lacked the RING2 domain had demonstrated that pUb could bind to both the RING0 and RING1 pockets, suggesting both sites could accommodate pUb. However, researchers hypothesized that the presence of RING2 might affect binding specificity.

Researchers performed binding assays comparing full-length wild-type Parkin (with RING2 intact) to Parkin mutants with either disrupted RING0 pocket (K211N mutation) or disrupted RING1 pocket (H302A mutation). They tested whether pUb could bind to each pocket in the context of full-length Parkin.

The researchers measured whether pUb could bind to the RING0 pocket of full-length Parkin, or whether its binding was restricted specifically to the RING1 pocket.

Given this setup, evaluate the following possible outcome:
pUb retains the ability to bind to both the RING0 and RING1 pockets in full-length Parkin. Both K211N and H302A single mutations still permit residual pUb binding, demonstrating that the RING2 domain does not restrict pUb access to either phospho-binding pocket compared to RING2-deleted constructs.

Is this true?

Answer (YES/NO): NO